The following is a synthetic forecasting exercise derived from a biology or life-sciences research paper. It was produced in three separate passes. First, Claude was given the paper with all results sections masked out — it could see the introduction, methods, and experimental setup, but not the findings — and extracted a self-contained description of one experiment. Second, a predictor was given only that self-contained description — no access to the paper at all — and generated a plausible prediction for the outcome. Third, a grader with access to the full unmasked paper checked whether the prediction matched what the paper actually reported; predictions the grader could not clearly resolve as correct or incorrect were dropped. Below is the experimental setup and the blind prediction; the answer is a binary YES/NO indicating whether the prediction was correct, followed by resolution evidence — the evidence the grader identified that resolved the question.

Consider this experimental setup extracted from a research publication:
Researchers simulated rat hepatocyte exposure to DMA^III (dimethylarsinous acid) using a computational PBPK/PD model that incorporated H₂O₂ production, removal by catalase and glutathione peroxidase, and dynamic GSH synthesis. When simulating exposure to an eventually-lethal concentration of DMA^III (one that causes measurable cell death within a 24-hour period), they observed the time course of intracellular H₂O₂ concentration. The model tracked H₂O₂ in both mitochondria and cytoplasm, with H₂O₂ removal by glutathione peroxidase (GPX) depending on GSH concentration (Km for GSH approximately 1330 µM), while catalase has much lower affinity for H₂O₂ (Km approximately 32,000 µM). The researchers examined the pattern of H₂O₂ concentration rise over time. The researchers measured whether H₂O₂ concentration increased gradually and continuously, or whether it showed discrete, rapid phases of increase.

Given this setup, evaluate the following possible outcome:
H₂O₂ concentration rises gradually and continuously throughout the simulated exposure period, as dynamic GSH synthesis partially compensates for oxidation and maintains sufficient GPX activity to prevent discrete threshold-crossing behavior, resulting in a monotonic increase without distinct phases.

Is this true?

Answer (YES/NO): NO